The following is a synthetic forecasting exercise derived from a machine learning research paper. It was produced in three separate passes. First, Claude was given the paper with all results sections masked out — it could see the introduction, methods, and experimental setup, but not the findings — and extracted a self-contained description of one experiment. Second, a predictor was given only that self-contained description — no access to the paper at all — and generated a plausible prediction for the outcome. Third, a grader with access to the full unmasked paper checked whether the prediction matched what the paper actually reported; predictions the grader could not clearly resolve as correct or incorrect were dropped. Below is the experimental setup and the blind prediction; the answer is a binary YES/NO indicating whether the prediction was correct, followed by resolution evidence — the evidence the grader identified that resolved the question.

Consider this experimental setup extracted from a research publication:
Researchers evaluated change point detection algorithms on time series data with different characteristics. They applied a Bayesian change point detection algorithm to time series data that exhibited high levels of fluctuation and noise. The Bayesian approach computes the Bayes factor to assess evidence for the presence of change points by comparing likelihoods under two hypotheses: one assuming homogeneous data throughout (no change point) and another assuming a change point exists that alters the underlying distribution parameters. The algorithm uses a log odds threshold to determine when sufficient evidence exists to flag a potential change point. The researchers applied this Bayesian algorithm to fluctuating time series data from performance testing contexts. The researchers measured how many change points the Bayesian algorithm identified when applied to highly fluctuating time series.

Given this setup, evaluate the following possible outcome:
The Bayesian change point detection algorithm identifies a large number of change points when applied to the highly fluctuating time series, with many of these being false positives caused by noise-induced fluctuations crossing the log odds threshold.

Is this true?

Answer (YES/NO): YES